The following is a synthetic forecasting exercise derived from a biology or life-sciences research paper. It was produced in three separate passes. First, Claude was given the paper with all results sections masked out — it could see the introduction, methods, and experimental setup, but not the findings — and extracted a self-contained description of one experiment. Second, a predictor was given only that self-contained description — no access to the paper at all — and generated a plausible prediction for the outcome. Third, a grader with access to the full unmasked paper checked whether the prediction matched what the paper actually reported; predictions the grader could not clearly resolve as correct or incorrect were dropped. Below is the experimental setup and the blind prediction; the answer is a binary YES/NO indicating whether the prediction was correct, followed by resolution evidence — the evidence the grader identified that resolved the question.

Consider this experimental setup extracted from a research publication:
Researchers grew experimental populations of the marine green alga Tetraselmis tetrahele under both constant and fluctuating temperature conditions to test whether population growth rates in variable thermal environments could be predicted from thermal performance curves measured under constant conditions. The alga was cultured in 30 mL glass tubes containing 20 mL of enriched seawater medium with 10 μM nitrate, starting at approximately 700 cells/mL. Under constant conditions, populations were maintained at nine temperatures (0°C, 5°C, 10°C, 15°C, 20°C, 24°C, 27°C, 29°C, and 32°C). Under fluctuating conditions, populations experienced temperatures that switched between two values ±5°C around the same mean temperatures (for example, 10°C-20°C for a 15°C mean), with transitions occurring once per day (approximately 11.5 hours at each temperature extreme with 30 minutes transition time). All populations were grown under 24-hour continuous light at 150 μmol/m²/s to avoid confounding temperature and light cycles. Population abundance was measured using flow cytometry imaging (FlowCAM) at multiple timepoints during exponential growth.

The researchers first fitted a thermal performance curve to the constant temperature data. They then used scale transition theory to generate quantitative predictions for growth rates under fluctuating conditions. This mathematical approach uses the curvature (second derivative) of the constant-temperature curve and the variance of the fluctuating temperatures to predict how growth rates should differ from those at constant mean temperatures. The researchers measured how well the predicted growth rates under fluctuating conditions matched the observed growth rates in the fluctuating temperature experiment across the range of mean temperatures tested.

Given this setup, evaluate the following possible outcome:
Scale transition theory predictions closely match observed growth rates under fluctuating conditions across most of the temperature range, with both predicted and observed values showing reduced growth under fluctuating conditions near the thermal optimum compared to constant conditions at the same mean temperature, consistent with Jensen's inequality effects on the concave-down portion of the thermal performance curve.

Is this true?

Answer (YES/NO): YES